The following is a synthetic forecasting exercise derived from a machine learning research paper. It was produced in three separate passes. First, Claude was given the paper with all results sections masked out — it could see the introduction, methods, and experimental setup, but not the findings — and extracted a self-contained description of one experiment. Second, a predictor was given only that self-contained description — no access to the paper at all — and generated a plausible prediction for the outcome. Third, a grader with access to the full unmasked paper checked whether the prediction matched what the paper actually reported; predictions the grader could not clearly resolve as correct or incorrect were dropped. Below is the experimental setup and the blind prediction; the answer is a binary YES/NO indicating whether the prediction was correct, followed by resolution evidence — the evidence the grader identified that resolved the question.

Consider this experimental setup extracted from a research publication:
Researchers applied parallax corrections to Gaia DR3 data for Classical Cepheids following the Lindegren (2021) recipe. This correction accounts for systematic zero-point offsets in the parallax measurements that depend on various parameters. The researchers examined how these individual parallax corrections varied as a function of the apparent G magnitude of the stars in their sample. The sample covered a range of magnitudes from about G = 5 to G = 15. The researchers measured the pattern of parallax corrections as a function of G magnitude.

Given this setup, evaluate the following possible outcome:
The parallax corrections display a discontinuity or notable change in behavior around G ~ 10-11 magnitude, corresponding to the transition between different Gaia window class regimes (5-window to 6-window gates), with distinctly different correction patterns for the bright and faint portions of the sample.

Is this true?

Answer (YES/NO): NO